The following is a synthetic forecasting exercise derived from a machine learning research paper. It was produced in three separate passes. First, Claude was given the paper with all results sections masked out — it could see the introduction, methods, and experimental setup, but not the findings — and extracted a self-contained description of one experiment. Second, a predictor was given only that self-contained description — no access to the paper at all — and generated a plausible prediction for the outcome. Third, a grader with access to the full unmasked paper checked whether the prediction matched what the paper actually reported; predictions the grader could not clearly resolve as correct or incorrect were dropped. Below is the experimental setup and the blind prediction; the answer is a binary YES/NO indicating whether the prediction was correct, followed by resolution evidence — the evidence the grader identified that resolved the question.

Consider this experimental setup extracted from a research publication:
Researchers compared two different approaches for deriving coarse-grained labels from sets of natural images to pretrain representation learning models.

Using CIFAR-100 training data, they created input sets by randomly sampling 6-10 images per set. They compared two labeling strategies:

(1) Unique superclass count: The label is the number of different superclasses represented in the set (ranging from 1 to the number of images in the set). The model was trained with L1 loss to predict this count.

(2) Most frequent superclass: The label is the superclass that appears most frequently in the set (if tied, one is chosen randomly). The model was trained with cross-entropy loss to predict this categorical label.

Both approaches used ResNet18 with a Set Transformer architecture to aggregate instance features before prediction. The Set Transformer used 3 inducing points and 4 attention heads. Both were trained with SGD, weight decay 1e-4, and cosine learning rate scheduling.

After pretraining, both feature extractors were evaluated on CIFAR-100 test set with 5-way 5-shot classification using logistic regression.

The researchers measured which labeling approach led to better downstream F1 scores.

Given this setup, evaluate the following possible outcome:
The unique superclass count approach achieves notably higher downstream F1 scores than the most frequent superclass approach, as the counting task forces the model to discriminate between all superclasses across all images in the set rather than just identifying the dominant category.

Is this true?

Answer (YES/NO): YES